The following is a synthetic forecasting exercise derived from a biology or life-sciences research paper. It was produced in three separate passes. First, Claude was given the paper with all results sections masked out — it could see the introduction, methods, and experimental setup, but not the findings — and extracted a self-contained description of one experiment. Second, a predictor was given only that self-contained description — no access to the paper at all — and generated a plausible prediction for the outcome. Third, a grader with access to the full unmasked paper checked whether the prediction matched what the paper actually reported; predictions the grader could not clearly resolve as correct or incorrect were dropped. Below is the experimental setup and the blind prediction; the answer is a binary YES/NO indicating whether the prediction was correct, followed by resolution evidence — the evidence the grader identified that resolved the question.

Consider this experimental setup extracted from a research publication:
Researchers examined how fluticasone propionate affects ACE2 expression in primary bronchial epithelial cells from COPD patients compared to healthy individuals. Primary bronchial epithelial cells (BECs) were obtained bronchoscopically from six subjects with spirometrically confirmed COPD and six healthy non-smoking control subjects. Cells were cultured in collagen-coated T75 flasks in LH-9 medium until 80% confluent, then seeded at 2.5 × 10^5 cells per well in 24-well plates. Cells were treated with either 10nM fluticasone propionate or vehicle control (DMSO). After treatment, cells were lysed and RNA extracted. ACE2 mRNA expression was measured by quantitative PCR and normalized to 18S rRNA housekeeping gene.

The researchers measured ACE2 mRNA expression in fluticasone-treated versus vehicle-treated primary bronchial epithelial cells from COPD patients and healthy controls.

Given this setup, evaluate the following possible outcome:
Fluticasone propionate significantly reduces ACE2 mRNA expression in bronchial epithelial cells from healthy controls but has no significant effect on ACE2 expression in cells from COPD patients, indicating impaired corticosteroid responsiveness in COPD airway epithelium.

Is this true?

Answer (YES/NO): NO